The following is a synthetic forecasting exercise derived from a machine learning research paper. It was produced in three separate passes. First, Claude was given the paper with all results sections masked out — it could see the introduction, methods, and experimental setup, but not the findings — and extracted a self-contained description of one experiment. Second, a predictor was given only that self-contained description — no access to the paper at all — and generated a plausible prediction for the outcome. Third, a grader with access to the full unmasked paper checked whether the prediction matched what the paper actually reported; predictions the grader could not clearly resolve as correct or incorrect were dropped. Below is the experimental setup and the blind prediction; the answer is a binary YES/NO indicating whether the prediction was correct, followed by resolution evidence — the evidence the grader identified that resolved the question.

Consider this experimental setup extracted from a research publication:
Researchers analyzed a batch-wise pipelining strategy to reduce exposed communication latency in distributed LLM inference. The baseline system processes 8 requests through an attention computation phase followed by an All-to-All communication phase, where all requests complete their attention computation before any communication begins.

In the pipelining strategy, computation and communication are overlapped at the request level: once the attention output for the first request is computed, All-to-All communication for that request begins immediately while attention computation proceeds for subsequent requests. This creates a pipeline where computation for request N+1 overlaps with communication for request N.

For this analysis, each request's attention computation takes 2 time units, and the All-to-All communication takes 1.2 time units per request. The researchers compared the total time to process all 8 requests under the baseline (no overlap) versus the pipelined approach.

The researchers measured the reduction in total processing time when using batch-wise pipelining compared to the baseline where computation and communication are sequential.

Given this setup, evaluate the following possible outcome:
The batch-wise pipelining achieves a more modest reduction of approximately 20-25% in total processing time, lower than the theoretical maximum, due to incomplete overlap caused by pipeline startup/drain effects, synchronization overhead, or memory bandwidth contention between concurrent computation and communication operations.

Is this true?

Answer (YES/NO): NO